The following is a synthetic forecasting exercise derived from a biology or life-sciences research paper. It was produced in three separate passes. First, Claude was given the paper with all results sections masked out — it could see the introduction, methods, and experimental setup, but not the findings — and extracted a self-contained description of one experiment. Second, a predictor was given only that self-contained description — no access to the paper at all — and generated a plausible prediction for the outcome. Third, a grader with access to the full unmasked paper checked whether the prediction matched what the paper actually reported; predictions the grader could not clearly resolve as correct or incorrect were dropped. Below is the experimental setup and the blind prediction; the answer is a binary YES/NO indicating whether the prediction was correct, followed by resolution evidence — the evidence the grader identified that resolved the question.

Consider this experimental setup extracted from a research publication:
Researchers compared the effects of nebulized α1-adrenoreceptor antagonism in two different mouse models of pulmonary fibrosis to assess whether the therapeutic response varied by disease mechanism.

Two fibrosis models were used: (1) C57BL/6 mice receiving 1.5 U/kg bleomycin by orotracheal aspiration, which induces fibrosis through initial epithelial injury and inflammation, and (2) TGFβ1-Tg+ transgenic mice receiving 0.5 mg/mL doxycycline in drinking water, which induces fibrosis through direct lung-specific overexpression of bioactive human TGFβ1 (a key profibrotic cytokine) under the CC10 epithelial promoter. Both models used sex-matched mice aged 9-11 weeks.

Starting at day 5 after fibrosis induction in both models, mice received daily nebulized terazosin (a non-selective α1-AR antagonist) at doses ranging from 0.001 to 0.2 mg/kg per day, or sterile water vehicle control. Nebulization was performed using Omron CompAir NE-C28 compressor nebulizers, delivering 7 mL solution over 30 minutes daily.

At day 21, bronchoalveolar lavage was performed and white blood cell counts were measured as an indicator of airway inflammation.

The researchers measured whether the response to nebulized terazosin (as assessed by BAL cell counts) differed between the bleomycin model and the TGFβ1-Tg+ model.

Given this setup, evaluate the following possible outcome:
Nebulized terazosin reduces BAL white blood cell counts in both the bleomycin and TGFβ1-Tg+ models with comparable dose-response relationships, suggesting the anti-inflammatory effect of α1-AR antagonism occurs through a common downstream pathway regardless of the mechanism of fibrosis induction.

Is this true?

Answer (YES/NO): NO